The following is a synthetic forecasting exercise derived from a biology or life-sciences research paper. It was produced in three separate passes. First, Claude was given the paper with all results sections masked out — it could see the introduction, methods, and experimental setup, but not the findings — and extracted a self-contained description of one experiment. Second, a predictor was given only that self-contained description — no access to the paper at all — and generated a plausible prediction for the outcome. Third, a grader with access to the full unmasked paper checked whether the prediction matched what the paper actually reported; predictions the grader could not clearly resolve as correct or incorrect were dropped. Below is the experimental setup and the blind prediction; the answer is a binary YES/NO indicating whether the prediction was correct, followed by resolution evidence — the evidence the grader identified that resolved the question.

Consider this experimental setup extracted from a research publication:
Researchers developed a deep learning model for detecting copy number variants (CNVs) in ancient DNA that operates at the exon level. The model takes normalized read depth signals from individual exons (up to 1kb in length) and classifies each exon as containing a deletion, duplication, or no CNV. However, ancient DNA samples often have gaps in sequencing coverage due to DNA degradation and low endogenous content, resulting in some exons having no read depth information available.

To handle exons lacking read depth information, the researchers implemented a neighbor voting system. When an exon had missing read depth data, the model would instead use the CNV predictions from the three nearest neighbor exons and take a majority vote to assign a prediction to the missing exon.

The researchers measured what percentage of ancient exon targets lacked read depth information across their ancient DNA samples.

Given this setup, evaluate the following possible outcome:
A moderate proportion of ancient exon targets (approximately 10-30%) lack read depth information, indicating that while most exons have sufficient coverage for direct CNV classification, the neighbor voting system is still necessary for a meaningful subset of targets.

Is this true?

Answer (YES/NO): NO